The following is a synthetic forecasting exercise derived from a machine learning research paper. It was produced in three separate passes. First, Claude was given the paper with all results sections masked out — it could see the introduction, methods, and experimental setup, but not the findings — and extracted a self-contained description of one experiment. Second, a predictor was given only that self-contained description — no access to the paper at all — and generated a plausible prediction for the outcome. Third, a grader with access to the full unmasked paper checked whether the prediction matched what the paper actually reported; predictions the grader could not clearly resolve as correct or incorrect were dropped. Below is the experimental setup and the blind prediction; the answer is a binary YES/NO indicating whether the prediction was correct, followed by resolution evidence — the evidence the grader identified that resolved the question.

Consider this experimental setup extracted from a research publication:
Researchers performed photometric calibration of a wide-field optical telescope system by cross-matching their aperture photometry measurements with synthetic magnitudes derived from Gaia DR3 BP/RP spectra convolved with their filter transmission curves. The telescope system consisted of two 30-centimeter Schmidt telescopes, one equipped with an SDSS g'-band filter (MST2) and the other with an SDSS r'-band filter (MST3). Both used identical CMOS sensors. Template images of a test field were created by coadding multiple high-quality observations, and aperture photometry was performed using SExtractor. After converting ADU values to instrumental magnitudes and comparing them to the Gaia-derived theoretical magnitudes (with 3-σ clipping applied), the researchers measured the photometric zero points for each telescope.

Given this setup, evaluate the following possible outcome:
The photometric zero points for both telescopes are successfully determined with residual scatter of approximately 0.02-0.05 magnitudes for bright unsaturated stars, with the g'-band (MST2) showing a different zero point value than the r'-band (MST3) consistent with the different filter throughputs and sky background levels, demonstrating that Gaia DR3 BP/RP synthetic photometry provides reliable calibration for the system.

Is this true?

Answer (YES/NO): NO